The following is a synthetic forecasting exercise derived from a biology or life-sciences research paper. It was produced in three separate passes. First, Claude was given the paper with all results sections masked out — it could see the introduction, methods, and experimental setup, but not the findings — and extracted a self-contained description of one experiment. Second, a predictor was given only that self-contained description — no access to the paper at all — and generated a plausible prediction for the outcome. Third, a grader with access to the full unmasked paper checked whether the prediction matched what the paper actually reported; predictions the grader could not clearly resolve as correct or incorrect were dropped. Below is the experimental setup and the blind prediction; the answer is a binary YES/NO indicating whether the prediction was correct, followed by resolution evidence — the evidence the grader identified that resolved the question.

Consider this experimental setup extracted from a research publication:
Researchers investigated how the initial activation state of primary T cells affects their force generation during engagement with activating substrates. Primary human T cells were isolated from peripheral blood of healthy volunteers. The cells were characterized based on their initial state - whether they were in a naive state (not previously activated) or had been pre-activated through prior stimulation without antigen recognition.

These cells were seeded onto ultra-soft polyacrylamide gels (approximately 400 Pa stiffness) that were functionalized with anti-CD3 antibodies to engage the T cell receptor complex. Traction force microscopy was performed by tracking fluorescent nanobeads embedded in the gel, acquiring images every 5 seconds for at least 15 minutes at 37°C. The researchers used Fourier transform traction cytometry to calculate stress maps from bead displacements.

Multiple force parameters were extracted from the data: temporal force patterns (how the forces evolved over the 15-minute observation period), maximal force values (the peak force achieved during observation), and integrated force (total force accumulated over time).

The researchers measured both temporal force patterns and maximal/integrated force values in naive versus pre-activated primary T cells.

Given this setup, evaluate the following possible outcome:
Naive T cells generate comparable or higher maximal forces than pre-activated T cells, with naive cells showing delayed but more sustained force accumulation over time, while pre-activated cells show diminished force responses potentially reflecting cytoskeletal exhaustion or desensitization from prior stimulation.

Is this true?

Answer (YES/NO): NO